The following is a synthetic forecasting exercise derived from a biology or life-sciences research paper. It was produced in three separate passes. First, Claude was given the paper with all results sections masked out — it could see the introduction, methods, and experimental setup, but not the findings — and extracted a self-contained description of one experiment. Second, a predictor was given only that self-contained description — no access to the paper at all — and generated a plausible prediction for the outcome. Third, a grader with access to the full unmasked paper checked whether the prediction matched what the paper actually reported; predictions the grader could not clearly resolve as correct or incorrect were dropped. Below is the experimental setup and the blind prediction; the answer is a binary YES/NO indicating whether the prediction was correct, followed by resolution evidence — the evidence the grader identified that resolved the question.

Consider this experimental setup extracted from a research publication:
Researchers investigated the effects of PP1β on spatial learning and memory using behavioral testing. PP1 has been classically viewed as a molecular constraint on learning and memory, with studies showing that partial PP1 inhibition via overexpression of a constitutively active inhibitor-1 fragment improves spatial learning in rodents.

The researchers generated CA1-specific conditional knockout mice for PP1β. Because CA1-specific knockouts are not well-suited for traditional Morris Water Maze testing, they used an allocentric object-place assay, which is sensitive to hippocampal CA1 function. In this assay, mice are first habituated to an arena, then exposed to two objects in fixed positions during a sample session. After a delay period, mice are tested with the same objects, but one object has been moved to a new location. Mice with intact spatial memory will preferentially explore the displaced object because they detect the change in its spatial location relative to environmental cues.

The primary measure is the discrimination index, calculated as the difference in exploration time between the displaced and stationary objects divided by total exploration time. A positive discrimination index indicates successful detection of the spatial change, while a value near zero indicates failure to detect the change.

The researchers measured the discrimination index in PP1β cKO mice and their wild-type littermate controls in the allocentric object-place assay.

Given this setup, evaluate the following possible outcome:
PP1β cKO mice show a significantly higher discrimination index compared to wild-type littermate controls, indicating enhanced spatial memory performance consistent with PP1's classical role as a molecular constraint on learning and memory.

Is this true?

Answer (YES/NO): NO